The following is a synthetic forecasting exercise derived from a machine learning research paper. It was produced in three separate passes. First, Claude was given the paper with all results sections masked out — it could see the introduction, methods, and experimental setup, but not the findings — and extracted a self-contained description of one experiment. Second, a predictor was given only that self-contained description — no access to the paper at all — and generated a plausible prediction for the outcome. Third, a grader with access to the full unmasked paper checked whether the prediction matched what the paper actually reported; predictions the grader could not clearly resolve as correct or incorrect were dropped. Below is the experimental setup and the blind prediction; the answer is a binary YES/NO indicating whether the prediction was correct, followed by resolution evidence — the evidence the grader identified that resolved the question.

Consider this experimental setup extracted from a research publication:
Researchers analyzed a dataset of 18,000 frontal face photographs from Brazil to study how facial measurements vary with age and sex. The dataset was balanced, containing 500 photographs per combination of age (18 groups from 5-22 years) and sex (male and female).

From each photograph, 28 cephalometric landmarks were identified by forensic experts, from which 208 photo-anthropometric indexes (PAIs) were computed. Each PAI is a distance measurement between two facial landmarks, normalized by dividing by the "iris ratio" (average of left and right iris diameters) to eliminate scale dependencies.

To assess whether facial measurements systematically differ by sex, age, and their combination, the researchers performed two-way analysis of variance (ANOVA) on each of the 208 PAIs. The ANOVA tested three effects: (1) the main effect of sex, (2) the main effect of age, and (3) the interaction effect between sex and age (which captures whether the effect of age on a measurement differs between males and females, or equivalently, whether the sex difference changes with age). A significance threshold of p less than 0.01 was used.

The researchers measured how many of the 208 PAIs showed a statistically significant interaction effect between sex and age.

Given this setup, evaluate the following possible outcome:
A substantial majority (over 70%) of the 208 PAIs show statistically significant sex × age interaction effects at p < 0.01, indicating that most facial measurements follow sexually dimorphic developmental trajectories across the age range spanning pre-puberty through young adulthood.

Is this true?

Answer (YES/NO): YES